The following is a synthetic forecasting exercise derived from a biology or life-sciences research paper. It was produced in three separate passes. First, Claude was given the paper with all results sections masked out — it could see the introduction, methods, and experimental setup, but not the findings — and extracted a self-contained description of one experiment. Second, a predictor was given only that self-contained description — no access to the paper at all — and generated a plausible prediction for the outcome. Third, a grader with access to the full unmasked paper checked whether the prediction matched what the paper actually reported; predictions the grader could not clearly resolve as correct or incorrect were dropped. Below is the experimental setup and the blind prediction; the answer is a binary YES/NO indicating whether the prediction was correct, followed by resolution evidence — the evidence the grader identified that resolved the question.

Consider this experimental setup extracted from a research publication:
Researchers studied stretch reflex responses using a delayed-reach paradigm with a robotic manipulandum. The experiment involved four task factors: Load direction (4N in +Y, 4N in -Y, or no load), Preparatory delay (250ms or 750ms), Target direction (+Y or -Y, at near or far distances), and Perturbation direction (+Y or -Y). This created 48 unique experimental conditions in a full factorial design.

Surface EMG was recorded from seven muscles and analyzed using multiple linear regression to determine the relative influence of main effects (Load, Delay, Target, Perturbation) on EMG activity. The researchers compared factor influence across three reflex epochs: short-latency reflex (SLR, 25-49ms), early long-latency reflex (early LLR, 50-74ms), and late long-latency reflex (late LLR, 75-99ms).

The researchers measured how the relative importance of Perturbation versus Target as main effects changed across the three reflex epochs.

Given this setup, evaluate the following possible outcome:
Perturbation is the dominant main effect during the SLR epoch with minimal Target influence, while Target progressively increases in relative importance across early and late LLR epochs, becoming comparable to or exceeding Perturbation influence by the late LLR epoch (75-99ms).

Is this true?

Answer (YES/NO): YES